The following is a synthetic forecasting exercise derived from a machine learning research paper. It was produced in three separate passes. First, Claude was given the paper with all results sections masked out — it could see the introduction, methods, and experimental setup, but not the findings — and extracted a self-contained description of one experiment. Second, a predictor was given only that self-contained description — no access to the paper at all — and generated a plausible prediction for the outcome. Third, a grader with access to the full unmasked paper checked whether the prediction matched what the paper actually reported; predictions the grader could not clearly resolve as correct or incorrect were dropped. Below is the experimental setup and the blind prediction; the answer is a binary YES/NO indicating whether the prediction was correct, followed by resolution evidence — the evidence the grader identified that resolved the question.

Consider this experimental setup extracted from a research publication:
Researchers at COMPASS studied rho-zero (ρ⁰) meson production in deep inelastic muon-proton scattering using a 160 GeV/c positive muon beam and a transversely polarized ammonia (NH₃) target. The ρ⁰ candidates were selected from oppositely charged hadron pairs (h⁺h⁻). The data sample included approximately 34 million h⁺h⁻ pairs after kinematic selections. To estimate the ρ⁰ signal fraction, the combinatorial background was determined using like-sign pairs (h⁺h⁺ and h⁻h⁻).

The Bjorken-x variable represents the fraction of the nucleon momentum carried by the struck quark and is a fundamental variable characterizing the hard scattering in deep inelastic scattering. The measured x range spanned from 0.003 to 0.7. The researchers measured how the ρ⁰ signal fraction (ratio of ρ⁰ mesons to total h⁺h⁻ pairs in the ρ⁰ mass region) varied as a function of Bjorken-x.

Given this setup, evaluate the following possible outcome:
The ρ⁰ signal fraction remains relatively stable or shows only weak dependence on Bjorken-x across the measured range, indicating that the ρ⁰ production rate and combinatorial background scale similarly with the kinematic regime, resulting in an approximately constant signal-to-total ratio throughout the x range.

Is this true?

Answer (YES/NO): YES